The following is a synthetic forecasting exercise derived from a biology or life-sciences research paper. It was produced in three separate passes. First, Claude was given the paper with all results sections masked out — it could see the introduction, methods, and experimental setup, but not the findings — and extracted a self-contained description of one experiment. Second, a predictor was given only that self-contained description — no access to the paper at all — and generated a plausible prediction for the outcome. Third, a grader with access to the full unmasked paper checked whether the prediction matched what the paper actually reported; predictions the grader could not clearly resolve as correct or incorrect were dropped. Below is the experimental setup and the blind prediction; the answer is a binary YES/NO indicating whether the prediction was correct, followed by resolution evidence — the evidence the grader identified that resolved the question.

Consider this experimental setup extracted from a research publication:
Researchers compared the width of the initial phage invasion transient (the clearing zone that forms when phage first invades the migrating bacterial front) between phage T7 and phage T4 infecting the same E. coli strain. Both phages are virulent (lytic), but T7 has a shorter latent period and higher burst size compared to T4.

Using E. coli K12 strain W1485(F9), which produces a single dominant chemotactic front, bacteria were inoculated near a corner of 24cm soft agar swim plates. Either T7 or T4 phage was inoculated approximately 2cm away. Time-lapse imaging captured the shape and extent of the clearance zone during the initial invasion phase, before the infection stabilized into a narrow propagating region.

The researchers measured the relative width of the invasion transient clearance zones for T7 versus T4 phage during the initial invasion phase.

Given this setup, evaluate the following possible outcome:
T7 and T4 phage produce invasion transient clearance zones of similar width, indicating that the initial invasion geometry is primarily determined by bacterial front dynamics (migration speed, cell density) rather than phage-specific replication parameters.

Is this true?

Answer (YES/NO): NO